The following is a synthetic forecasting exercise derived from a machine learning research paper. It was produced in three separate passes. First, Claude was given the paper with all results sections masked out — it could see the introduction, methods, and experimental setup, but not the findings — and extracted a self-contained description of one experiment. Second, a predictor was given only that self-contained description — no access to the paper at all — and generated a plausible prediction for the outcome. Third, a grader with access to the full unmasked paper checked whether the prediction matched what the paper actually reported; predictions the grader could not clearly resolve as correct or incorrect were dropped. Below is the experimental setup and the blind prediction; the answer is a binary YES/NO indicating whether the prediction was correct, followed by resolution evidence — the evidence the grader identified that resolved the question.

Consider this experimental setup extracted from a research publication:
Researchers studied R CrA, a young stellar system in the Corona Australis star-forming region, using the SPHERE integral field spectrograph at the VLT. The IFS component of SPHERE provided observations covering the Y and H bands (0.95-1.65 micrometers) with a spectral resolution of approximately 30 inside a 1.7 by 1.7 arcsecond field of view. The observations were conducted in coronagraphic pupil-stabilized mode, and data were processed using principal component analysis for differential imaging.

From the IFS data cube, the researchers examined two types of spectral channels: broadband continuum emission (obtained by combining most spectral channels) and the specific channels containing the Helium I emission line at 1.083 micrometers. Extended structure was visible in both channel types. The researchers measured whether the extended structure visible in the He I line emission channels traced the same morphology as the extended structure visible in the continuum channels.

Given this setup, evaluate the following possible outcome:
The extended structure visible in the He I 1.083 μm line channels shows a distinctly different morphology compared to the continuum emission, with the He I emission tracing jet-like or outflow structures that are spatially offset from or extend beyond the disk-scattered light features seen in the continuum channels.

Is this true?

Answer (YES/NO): YES